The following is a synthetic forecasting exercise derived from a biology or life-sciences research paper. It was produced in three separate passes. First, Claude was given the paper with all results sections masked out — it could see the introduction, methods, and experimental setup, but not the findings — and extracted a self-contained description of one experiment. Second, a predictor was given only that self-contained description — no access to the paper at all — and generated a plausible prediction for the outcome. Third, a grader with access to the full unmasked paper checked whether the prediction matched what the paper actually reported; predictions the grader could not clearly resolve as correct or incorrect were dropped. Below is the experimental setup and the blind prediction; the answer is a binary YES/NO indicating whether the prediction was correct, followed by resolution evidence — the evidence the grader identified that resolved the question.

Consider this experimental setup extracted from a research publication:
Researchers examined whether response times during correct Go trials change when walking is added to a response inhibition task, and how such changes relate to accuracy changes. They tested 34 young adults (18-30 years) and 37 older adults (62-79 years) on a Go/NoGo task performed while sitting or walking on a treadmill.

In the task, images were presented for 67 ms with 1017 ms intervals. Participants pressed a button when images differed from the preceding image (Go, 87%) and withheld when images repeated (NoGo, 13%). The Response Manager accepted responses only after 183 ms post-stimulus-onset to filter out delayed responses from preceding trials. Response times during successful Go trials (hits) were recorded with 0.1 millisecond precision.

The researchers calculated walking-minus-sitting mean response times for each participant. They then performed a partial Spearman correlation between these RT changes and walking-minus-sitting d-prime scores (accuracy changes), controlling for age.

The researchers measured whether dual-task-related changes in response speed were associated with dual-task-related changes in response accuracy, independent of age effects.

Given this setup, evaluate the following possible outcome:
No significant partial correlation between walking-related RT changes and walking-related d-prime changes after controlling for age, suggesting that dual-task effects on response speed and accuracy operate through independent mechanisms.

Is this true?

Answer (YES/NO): NO